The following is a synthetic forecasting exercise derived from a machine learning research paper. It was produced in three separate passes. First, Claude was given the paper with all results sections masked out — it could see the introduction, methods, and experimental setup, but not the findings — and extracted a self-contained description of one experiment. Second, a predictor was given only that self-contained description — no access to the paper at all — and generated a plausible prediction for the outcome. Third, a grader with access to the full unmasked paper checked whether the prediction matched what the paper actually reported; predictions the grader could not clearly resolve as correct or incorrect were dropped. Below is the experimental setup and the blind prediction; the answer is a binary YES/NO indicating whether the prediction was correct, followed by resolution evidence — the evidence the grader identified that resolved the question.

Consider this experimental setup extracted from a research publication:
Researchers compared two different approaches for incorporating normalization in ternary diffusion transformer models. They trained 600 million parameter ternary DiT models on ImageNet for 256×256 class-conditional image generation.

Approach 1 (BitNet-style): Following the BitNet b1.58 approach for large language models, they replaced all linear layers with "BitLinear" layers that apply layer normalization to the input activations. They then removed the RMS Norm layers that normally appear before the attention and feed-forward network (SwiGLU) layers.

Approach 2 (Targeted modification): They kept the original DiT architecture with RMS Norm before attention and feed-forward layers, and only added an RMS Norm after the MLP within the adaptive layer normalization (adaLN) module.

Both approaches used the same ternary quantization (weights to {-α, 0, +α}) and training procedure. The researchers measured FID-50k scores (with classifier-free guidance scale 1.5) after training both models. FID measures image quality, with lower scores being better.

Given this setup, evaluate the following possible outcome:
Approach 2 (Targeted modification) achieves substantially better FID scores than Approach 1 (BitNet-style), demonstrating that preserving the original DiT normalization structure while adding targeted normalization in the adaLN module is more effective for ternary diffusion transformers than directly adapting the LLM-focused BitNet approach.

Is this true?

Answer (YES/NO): YES